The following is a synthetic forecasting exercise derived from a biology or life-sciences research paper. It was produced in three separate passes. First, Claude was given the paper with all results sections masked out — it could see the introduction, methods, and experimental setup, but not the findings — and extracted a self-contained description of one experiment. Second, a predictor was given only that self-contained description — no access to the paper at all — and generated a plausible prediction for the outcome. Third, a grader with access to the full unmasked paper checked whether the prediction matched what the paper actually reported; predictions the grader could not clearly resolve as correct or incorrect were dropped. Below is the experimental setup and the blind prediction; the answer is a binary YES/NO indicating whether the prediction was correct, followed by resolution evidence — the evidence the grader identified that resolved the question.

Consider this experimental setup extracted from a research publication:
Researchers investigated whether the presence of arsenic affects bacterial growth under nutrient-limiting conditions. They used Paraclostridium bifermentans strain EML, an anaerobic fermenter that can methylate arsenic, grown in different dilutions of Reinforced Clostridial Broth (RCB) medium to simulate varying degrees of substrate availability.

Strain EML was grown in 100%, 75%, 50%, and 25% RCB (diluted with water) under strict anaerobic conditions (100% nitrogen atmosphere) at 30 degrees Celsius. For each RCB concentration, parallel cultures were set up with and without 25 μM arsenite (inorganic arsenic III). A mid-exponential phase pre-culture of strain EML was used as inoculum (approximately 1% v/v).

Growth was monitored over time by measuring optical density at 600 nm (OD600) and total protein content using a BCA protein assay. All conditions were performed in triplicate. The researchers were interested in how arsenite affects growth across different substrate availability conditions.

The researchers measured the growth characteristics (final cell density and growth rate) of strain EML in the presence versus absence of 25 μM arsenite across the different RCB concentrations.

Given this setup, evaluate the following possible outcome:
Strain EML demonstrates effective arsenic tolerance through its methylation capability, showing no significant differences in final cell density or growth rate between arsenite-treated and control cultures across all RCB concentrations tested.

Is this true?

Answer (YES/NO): NO